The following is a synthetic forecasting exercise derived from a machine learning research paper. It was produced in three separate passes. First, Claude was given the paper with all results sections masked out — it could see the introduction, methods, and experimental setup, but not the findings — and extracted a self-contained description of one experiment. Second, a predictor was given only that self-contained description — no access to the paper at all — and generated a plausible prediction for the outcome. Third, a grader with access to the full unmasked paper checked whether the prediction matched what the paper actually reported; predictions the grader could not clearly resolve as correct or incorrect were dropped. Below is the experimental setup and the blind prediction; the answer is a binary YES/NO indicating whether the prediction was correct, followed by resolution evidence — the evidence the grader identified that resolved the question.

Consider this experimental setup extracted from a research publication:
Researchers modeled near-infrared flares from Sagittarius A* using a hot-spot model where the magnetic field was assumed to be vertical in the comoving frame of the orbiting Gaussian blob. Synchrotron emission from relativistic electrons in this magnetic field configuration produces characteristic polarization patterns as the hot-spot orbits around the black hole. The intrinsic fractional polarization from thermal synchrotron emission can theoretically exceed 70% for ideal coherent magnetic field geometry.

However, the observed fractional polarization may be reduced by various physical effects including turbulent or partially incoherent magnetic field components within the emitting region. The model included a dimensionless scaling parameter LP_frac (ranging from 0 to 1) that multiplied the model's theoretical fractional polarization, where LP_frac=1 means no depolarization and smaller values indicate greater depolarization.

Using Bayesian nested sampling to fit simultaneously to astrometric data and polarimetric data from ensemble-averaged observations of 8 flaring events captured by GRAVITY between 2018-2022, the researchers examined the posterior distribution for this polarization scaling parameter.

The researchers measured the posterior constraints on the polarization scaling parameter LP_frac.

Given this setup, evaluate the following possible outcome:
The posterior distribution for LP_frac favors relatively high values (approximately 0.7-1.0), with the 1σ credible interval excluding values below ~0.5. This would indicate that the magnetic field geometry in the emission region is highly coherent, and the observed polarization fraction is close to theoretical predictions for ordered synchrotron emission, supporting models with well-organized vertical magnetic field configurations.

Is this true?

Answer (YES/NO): NO